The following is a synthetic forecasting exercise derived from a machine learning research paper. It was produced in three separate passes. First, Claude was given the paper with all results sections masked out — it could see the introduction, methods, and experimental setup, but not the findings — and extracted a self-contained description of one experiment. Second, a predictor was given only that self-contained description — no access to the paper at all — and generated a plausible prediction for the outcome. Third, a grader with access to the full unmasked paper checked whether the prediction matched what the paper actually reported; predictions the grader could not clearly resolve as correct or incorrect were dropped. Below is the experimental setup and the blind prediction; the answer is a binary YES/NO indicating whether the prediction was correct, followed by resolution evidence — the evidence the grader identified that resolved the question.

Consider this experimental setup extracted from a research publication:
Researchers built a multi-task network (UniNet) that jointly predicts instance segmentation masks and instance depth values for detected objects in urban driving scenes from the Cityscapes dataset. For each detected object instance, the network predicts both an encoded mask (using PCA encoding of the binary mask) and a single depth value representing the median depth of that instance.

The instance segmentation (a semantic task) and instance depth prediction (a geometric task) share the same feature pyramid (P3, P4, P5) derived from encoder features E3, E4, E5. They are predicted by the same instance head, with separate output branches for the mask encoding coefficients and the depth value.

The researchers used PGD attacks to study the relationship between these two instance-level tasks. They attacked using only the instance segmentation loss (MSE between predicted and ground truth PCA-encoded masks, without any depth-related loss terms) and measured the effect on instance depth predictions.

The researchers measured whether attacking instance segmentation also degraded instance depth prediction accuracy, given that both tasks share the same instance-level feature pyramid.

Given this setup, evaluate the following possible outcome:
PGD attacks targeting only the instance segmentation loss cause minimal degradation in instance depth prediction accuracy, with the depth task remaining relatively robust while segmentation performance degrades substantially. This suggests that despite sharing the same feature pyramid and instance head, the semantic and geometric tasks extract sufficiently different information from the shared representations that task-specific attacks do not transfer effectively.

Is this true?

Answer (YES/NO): YES